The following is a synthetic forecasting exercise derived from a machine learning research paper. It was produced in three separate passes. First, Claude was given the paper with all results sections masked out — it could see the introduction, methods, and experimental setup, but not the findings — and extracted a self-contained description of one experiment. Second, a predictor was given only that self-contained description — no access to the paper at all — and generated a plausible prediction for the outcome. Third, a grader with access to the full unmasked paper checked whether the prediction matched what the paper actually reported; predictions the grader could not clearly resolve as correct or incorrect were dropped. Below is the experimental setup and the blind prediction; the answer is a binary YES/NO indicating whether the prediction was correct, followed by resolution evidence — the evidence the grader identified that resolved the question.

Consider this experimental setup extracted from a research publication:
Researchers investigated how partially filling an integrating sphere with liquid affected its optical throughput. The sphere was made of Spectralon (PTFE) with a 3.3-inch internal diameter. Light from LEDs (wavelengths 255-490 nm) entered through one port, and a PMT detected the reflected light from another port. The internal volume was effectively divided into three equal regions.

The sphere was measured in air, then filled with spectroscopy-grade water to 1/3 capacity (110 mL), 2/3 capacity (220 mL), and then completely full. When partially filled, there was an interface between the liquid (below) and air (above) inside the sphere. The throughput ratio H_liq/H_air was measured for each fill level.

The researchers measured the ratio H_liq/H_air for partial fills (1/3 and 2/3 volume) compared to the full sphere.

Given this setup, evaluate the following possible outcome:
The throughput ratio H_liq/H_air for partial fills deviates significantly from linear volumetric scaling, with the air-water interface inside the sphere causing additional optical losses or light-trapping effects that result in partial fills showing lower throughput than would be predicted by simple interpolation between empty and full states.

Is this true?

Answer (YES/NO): YES